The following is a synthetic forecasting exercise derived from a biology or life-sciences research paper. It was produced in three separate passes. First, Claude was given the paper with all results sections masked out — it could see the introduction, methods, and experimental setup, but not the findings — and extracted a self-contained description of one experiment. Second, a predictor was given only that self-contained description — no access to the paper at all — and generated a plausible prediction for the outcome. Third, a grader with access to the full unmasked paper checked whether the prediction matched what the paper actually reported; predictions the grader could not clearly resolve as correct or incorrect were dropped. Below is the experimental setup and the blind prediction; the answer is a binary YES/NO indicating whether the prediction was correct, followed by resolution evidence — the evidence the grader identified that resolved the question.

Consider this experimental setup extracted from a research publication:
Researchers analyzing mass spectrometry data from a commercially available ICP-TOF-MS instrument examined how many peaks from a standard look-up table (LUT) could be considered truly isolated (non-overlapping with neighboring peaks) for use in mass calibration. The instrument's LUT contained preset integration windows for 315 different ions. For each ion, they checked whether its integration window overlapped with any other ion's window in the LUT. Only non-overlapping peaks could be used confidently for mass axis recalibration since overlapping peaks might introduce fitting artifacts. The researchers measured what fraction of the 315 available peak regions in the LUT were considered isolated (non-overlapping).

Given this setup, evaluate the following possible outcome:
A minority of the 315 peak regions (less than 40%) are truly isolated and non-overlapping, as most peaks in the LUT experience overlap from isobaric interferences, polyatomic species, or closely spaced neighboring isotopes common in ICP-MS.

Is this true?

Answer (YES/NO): YES